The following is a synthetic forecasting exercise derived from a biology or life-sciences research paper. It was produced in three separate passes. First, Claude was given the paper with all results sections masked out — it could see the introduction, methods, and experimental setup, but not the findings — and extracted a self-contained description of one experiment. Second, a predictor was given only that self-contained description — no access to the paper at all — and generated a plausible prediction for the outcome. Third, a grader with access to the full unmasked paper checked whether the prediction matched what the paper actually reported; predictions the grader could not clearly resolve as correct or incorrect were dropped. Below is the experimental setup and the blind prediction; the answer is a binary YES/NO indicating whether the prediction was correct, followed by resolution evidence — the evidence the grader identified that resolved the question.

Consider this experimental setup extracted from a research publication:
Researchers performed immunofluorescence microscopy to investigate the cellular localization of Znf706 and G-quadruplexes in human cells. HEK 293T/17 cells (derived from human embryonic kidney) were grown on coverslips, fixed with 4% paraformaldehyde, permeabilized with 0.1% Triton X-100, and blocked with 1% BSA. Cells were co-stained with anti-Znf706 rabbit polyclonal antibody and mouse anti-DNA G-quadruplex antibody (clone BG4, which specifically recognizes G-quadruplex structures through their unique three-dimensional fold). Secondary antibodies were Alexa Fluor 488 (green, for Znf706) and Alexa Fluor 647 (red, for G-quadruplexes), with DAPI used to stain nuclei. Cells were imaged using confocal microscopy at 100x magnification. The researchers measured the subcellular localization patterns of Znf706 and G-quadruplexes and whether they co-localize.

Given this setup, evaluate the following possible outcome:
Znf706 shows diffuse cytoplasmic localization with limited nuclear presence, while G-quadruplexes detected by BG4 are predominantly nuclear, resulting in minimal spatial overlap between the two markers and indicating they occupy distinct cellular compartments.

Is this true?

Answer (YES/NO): NO